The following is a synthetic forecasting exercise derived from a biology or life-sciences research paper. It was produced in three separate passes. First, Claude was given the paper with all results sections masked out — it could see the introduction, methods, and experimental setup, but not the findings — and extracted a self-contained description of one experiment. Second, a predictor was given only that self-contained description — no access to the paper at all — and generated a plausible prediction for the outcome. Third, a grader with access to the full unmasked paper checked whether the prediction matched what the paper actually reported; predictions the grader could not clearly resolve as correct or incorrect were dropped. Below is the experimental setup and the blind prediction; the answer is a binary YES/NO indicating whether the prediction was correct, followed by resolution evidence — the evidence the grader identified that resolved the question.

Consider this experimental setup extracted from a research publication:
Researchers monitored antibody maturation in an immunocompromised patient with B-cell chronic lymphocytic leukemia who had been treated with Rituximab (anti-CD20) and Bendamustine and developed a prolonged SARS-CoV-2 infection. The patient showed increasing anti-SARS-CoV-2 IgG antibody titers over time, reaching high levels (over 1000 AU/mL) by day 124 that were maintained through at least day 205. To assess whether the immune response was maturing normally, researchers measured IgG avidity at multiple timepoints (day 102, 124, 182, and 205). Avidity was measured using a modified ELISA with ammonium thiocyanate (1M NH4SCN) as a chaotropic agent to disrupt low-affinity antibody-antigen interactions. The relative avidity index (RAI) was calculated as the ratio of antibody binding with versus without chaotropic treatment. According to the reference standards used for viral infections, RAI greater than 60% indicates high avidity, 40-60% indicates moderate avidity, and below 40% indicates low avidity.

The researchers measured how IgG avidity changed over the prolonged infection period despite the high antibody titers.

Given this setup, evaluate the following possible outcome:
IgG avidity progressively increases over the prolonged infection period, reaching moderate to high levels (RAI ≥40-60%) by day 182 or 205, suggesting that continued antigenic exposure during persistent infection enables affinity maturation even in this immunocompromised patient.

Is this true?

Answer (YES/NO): NO